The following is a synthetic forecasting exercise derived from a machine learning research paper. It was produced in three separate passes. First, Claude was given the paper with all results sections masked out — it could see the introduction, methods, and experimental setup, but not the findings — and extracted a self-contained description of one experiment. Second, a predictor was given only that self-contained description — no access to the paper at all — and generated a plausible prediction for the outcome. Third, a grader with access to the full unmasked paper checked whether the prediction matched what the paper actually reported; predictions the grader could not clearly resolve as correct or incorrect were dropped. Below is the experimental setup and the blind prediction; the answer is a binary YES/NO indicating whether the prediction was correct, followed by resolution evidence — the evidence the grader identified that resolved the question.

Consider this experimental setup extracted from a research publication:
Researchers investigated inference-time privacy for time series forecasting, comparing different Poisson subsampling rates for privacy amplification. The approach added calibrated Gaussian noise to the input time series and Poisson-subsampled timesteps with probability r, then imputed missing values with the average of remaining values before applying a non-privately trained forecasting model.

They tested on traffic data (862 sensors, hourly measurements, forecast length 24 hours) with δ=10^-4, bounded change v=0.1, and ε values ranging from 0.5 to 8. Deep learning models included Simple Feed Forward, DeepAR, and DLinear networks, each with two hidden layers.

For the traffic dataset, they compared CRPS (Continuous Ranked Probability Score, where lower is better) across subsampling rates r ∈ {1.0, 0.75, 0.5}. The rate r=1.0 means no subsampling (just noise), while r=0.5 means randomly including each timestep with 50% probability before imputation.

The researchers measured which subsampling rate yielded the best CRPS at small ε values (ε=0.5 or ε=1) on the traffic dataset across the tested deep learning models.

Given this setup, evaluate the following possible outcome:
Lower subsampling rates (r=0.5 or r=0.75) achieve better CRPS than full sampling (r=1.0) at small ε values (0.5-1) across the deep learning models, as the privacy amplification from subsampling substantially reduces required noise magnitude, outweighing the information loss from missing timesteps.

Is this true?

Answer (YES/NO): YES